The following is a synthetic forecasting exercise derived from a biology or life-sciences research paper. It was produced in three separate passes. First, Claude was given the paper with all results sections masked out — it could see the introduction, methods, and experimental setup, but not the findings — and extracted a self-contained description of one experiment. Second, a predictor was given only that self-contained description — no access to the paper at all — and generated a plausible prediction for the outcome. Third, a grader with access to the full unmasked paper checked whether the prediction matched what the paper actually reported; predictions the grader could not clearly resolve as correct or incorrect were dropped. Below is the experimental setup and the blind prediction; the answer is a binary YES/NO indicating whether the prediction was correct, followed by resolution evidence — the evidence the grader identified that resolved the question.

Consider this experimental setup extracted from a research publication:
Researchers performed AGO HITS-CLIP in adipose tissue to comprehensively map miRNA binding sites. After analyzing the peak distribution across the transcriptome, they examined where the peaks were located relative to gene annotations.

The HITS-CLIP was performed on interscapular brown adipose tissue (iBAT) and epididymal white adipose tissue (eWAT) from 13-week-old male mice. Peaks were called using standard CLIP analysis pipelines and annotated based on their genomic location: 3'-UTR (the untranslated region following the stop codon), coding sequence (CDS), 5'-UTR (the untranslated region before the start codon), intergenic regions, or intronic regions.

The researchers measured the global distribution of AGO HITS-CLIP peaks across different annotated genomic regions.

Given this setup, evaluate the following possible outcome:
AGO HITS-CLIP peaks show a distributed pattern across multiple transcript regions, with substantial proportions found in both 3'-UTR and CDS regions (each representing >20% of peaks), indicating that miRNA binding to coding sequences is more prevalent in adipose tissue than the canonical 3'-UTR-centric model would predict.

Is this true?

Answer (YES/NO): YES